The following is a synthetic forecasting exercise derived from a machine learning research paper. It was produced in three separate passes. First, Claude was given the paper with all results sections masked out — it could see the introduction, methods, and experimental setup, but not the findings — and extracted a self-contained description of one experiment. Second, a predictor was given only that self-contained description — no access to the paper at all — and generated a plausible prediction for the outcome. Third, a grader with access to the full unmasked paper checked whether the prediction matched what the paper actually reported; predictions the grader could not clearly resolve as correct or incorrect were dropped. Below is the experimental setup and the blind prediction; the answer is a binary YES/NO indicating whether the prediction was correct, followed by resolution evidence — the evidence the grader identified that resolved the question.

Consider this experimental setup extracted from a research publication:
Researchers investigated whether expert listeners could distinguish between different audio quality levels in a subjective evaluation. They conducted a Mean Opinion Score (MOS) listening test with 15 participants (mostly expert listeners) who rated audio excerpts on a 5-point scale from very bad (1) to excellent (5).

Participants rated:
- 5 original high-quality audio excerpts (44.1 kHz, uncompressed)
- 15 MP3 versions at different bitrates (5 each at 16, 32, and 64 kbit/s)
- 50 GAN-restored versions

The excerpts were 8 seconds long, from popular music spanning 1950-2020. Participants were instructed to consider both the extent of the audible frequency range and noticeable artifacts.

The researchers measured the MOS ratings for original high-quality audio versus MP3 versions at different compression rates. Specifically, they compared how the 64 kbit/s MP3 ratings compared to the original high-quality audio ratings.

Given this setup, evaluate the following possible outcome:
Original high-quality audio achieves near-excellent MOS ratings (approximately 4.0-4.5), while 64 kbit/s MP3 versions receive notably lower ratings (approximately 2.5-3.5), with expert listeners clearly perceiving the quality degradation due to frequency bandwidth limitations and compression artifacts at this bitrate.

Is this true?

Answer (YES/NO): NO